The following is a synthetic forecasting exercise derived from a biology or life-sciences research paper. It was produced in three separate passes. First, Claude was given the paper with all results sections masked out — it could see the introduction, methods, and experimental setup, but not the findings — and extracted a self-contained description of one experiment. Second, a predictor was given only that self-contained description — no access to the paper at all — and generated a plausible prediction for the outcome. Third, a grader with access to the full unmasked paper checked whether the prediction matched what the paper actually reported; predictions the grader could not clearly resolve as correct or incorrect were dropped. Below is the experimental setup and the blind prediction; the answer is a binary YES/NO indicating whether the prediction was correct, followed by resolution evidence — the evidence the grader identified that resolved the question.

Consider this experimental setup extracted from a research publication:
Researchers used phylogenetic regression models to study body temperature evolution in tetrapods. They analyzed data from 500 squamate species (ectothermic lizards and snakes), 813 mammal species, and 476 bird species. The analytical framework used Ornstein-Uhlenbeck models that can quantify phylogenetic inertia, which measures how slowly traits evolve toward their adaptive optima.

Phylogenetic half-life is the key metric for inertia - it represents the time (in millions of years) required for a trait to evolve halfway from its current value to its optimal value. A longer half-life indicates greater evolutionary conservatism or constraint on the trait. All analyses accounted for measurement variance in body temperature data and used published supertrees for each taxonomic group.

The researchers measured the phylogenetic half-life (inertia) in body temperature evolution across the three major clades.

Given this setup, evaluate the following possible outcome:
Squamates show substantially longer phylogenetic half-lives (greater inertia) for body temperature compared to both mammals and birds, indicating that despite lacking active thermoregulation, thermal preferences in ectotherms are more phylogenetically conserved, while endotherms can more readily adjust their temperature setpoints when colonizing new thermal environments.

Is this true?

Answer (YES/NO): NO